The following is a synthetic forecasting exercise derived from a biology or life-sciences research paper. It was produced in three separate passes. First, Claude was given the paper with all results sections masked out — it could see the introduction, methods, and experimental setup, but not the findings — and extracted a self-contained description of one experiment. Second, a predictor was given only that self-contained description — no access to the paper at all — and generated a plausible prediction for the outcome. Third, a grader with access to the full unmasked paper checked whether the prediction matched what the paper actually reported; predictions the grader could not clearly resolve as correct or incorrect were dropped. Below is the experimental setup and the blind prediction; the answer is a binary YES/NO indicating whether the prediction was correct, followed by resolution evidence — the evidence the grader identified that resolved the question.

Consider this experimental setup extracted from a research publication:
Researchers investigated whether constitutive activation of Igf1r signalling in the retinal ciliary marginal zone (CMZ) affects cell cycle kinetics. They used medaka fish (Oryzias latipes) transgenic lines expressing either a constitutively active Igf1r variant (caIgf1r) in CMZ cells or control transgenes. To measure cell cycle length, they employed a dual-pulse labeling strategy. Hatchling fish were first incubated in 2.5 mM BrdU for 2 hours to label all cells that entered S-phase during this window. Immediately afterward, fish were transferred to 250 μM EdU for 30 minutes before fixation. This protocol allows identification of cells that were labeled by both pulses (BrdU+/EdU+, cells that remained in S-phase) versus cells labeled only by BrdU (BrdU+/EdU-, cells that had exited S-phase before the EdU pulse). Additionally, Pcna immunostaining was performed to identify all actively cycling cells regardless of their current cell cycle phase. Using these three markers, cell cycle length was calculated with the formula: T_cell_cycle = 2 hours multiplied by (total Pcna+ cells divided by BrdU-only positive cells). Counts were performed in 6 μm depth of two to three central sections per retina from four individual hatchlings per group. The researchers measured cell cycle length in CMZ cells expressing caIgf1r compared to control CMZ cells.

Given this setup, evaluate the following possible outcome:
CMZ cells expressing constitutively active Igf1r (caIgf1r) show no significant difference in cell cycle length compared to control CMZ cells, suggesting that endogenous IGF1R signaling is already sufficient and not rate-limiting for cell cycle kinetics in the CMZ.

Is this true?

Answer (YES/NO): NO